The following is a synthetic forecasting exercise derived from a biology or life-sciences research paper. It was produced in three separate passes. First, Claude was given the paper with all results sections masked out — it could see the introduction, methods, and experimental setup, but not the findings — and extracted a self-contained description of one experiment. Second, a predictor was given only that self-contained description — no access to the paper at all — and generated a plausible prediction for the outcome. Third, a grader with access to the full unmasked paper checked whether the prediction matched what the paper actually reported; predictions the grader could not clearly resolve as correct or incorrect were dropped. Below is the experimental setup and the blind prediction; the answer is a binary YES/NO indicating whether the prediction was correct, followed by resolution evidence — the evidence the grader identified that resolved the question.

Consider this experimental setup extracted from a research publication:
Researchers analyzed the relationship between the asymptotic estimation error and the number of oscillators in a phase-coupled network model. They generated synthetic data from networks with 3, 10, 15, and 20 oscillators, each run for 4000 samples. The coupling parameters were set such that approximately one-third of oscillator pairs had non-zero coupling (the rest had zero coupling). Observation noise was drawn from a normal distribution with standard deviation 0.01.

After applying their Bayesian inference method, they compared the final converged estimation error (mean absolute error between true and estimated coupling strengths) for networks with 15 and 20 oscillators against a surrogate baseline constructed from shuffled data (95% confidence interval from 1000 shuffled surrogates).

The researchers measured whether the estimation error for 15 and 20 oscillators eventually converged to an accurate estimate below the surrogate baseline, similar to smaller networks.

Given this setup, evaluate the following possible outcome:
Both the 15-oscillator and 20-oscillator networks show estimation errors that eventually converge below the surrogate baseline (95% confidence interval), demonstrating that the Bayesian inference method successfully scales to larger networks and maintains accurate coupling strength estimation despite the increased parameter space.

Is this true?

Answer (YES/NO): NO